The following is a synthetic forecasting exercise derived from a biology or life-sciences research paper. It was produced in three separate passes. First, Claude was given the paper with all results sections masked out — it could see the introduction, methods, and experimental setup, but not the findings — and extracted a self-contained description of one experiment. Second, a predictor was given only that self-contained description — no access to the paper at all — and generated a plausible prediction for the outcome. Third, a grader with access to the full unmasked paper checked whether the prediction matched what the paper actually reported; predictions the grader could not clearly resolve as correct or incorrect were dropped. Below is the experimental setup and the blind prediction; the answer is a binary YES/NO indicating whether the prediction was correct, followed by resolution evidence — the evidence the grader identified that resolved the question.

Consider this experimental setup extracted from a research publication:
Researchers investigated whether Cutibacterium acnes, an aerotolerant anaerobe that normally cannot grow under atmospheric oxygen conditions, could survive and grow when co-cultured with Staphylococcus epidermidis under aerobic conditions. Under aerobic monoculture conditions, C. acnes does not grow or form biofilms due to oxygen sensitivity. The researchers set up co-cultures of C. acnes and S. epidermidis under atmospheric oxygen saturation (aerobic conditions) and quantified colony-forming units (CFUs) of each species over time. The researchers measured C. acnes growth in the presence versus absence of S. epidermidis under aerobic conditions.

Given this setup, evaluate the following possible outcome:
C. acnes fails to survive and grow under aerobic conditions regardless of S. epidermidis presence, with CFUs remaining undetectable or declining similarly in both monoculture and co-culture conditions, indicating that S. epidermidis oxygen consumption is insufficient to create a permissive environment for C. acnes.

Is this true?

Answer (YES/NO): NO